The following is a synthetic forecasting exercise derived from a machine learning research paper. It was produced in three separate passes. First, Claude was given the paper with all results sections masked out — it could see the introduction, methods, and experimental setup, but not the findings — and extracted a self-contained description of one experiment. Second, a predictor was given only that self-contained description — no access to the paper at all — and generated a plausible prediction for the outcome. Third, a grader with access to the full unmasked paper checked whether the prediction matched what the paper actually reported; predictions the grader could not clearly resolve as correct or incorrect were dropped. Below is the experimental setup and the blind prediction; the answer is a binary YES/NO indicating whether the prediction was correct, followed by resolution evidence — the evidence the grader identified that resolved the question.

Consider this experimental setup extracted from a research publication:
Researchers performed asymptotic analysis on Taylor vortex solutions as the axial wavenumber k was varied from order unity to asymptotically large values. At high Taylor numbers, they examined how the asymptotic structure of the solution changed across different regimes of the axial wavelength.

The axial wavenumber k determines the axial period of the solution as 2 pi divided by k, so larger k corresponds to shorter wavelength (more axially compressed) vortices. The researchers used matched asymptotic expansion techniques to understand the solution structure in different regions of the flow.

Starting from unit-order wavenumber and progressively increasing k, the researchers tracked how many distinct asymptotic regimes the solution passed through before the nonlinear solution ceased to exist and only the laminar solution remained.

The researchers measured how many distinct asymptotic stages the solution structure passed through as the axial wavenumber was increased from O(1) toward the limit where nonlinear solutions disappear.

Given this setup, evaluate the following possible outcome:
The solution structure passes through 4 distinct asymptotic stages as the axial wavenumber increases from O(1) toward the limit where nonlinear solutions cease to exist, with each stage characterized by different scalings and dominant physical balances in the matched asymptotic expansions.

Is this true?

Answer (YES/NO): YES